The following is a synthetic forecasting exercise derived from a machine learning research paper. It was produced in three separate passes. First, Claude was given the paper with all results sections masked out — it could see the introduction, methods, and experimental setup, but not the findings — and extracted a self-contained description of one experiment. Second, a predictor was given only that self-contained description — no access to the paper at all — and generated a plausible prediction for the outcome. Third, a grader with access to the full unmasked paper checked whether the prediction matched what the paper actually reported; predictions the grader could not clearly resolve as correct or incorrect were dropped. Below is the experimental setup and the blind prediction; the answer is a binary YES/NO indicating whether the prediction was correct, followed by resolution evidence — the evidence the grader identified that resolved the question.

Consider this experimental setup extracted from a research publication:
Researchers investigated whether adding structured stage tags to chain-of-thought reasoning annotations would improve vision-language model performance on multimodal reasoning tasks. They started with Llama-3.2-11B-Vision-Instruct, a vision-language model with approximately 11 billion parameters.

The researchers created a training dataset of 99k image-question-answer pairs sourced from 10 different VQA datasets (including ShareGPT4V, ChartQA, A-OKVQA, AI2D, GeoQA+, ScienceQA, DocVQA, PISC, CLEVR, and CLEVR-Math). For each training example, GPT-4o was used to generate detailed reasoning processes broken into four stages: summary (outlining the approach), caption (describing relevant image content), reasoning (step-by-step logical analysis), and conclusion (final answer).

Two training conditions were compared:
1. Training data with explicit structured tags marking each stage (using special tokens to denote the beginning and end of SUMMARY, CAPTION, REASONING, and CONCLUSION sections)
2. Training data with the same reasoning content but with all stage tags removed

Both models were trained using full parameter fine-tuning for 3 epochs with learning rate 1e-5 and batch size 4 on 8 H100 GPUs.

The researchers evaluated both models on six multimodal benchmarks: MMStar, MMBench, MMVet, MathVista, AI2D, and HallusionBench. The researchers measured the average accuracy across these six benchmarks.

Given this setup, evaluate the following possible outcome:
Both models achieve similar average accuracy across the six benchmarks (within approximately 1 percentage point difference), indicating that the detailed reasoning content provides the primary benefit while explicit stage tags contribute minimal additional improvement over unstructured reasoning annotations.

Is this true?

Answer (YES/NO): NO